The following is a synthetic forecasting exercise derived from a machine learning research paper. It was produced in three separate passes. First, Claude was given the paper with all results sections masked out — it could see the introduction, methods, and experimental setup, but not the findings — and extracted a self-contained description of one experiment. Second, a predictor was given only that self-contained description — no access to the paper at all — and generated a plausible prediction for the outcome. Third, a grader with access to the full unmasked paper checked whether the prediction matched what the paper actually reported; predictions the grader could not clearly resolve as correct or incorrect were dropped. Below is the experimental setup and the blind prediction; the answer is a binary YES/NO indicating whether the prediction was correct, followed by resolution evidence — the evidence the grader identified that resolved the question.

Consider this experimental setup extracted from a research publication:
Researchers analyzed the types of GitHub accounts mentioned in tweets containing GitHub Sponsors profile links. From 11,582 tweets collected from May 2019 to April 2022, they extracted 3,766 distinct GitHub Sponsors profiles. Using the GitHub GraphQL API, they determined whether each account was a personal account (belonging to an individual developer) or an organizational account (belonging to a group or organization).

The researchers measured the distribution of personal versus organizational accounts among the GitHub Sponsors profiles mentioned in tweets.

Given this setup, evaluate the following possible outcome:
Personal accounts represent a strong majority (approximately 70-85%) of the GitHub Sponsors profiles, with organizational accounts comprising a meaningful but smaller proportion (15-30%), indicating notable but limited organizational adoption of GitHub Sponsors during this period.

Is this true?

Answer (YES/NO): NO